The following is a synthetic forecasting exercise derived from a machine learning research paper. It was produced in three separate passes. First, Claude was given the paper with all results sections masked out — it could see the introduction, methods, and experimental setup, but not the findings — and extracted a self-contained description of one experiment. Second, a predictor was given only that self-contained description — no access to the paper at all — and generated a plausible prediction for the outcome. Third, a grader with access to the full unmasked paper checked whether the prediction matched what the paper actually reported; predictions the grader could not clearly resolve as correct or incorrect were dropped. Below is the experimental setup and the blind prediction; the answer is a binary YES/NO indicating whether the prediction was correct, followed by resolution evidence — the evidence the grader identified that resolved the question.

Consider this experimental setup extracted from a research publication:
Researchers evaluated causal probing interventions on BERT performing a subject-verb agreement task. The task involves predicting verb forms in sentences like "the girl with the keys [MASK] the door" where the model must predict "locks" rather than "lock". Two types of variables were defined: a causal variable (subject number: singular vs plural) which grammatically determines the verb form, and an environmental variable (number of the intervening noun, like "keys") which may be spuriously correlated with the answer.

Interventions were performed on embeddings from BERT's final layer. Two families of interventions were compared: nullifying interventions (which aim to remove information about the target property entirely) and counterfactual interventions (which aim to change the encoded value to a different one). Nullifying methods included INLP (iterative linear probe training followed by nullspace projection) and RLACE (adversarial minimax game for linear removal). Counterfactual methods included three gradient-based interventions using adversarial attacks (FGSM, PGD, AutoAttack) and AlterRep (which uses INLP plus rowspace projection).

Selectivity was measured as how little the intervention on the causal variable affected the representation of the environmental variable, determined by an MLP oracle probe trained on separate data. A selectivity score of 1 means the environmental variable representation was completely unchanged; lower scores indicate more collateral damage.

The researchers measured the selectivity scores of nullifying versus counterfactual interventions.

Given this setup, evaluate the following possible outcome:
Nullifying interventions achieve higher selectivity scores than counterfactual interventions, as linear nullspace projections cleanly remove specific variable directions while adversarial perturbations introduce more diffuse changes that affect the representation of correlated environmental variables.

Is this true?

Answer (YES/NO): NO